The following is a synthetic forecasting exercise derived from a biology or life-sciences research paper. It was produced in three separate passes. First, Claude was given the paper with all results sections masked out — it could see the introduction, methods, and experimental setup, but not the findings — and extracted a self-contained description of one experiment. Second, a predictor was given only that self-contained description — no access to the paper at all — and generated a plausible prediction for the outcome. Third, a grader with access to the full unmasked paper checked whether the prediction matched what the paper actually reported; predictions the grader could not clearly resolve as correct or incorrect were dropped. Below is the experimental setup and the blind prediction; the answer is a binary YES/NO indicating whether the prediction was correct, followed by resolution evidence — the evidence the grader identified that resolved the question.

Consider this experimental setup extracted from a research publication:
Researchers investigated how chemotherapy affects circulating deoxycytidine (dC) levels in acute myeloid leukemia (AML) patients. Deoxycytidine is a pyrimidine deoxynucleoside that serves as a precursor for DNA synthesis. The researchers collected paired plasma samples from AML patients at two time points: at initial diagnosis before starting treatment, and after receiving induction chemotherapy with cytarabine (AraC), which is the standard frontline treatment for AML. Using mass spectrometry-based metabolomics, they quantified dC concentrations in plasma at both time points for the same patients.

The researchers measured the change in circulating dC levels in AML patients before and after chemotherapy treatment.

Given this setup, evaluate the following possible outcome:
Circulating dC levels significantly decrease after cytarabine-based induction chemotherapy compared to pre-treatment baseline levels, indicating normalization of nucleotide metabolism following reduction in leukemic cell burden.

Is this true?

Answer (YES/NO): NO